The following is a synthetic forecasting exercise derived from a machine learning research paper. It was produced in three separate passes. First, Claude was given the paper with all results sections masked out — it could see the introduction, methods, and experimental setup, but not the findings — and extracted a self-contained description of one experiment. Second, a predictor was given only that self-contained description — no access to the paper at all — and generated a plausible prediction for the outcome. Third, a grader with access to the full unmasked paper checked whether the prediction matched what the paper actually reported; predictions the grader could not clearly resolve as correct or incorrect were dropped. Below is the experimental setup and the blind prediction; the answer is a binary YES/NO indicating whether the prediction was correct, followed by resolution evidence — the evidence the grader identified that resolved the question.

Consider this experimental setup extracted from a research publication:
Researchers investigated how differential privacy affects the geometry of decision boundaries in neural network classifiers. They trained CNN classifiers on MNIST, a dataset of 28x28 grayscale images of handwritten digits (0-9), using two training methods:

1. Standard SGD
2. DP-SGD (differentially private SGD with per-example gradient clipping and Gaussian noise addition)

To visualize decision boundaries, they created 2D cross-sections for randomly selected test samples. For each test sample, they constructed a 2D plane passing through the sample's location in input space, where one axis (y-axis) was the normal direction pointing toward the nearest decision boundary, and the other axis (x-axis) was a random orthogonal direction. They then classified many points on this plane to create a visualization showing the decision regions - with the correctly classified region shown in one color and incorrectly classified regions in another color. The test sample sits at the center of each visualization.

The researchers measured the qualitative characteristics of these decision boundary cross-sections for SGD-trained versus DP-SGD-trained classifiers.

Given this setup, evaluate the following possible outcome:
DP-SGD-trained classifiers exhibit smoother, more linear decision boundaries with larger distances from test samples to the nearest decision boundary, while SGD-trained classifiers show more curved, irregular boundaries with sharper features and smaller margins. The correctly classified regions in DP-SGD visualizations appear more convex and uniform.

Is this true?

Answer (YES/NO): NO